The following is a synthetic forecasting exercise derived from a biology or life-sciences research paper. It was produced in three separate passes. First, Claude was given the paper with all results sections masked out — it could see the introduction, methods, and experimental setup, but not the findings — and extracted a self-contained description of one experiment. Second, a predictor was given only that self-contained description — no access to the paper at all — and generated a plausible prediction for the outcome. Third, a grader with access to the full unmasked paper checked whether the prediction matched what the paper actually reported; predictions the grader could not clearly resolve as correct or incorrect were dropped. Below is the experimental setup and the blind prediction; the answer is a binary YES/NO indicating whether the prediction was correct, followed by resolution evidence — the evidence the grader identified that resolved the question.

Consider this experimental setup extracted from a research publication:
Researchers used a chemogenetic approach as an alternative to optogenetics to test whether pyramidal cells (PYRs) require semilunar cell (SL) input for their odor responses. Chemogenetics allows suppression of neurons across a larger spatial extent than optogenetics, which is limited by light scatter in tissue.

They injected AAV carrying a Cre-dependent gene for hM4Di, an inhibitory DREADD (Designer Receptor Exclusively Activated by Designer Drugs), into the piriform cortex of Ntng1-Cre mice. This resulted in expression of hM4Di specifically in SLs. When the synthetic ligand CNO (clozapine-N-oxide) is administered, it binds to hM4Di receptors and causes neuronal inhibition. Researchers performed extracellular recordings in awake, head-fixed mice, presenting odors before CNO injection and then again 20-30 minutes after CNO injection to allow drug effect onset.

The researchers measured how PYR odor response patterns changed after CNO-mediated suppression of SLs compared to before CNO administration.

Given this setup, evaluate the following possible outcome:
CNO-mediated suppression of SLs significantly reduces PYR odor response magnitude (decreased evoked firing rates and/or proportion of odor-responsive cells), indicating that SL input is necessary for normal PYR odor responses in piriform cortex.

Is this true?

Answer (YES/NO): NO